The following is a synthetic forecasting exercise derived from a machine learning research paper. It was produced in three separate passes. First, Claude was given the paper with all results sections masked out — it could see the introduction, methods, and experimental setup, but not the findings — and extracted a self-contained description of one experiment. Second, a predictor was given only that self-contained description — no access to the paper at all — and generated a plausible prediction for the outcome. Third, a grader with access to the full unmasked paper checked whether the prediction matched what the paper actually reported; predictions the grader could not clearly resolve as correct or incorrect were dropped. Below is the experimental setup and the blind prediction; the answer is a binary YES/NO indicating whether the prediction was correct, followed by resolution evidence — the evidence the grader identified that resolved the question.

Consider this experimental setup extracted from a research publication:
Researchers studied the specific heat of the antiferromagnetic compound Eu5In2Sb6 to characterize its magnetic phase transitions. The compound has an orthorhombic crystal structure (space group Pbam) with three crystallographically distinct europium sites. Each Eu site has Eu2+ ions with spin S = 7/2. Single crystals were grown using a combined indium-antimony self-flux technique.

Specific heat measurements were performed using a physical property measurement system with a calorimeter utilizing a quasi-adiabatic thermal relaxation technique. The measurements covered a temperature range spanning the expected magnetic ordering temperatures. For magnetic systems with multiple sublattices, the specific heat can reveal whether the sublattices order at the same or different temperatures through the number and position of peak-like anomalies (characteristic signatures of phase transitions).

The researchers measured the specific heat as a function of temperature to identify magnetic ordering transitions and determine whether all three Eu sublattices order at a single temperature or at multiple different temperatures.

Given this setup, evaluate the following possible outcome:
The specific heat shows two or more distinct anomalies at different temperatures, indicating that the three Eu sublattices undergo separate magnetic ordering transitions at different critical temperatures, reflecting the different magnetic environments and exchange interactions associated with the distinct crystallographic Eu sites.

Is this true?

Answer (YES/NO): NO